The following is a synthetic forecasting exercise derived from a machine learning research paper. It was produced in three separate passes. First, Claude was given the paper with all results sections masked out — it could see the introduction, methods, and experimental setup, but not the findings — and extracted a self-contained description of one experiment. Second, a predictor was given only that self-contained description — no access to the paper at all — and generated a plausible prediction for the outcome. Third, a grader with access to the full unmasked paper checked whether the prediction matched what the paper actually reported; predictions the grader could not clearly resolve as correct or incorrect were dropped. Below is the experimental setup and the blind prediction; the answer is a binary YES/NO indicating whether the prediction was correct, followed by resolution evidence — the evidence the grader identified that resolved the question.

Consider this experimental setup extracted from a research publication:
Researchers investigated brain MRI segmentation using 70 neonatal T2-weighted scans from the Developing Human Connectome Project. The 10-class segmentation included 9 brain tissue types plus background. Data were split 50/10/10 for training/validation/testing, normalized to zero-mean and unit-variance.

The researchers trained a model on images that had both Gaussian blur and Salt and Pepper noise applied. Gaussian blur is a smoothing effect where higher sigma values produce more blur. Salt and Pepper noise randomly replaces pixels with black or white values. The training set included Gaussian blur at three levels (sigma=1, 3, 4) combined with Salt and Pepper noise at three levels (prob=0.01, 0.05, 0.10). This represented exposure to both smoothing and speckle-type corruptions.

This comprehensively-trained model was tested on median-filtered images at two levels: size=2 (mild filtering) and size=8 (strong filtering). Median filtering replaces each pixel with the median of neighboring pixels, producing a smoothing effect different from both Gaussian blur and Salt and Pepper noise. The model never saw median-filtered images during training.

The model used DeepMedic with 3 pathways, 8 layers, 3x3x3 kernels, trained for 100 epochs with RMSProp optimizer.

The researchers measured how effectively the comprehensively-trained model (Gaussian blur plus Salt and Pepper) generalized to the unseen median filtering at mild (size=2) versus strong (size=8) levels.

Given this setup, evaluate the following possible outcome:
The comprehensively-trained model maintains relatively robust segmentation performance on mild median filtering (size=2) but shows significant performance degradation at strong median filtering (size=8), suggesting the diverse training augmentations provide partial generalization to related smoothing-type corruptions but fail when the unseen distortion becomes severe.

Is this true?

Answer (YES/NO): NO